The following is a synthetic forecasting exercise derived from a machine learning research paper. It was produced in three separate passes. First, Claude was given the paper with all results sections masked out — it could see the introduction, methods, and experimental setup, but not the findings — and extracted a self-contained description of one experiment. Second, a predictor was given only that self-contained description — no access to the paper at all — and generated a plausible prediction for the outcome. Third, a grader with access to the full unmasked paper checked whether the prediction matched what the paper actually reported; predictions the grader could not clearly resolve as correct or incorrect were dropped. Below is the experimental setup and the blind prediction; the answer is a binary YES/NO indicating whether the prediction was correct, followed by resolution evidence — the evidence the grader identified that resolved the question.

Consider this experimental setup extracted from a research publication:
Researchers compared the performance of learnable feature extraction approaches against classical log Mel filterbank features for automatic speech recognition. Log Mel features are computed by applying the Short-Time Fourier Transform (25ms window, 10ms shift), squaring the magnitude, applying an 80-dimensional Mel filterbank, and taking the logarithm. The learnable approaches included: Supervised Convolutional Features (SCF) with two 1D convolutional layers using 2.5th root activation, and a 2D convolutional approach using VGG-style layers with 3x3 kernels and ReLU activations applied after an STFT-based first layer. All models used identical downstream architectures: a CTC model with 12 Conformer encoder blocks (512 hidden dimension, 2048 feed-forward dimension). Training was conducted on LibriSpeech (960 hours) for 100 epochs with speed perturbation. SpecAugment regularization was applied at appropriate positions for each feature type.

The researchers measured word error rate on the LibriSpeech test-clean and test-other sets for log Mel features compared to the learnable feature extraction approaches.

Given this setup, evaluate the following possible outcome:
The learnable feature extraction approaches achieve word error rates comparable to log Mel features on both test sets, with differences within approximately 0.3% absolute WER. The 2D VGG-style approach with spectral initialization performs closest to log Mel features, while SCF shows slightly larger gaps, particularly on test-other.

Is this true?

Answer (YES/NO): NO